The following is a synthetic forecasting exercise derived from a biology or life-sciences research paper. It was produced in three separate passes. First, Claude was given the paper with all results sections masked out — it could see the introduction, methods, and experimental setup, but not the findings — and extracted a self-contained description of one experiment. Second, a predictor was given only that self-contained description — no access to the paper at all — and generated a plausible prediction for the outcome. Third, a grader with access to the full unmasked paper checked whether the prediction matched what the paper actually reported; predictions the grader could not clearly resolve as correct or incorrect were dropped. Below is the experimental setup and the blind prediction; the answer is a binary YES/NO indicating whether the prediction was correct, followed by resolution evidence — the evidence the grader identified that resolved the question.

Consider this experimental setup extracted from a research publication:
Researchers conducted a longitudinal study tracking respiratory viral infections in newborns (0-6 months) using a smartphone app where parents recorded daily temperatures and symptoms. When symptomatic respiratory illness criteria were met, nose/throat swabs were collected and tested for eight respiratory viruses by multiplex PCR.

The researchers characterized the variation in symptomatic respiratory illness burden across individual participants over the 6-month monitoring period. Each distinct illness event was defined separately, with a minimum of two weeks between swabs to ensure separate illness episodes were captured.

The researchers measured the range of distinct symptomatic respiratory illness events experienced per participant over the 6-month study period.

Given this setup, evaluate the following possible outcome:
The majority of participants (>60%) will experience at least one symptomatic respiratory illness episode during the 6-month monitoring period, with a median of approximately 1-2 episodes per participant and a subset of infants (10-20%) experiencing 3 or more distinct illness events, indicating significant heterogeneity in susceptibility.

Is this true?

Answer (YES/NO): NO